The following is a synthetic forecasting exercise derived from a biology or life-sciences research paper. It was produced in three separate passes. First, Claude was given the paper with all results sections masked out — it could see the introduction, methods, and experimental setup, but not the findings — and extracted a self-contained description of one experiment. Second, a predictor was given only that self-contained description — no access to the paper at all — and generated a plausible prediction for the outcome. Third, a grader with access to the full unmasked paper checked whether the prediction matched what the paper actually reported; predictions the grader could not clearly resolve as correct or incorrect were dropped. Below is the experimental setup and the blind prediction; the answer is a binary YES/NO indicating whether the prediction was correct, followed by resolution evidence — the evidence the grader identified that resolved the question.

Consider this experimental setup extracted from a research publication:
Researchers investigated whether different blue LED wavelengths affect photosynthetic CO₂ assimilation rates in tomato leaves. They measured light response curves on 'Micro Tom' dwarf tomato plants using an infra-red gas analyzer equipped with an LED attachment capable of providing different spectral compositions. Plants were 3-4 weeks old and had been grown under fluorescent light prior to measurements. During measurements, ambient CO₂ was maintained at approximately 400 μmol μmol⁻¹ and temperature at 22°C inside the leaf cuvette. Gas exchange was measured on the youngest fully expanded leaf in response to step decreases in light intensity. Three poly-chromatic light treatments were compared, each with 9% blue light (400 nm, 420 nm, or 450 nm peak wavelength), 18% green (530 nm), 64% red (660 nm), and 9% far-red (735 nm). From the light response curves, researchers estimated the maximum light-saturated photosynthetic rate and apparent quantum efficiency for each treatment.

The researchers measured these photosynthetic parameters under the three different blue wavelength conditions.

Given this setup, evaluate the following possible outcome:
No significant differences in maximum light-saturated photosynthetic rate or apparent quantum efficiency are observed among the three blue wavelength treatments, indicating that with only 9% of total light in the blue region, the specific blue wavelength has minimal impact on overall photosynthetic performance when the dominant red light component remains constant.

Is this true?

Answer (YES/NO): NO